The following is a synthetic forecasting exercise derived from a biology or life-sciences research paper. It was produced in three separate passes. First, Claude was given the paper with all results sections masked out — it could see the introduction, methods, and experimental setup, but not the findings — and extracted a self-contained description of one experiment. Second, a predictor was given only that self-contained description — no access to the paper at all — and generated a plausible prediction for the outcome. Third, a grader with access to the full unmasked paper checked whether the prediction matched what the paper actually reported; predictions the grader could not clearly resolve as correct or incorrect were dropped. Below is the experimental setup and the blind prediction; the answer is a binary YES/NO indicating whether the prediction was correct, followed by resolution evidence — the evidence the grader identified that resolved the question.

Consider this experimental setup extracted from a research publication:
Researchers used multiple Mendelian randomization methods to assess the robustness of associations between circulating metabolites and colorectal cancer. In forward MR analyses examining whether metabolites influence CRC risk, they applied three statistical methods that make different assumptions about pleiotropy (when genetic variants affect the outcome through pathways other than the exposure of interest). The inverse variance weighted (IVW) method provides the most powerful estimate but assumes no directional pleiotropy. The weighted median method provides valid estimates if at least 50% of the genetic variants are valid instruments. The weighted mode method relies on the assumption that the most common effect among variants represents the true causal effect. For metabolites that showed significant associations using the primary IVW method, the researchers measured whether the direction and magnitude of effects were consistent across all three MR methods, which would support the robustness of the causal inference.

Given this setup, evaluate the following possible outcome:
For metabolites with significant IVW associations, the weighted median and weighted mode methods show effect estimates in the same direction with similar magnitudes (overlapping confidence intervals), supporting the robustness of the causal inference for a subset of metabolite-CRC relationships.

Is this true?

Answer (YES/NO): YES